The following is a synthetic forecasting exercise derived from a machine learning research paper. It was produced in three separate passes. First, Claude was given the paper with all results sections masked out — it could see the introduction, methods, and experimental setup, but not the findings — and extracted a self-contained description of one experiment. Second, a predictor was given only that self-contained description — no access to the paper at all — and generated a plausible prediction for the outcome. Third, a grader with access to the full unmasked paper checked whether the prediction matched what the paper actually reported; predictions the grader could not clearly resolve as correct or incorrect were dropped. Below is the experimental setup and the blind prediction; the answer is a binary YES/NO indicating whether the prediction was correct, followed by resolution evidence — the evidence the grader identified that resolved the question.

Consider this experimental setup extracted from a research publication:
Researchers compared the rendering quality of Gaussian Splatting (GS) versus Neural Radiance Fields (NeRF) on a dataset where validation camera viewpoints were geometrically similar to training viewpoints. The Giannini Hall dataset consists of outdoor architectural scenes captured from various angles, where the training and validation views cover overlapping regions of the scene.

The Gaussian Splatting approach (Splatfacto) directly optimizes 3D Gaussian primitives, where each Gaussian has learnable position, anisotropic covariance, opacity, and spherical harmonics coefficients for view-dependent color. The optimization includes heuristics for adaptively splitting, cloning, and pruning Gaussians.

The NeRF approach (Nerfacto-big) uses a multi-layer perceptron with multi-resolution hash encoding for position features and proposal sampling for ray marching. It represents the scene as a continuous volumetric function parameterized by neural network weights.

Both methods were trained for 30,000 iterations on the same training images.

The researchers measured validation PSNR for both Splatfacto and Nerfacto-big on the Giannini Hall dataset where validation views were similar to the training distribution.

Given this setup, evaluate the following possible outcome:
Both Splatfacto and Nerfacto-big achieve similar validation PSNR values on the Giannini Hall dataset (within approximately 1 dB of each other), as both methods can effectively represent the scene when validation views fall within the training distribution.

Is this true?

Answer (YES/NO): YES